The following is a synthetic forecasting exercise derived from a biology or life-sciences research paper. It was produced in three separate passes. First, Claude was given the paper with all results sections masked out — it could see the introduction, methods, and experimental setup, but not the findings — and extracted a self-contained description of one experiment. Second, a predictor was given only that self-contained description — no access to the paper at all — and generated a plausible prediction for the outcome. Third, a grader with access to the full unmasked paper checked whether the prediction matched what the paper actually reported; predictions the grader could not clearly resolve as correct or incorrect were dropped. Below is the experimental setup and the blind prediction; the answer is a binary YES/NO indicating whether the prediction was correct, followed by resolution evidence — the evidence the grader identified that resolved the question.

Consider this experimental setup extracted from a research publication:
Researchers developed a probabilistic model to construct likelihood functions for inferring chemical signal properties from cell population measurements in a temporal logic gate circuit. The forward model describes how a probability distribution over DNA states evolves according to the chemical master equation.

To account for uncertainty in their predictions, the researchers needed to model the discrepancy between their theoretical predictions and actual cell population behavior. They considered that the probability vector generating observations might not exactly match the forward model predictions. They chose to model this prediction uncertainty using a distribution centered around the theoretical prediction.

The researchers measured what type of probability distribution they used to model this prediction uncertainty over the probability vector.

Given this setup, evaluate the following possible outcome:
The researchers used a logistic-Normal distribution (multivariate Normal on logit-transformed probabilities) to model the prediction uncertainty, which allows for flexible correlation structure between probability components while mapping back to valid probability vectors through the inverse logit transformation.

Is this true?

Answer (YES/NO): NO